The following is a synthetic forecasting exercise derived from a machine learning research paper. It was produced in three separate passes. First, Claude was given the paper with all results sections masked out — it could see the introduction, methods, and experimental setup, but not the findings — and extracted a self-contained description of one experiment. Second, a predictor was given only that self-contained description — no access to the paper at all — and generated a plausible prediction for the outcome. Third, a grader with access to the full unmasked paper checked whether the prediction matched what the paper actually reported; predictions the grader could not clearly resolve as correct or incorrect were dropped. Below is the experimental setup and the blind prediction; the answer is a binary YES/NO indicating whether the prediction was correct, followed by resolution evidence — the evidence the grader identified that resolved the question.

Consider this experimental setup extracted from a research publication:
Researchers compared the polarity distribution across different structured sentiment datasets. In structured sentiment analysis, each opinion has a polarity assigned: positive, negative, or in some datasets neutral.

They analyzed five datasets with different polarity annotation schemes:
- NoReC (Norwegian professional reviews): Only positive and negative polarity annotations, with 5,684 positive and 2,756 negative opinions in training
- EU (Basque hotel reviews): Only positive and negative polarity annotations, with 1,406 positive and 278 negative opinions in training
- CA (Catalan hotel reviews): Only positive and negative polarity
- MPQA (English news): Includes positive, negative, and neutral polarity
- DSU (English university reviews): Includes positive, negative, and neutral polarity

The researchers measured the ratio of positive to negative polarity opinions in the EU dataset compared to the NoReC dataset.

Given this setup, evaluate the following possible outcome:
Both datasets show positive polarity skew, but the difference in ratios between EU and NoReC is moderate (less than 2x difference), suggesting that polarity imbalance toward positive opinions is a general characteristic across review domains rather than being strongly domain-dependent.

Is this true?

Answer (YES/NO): NO